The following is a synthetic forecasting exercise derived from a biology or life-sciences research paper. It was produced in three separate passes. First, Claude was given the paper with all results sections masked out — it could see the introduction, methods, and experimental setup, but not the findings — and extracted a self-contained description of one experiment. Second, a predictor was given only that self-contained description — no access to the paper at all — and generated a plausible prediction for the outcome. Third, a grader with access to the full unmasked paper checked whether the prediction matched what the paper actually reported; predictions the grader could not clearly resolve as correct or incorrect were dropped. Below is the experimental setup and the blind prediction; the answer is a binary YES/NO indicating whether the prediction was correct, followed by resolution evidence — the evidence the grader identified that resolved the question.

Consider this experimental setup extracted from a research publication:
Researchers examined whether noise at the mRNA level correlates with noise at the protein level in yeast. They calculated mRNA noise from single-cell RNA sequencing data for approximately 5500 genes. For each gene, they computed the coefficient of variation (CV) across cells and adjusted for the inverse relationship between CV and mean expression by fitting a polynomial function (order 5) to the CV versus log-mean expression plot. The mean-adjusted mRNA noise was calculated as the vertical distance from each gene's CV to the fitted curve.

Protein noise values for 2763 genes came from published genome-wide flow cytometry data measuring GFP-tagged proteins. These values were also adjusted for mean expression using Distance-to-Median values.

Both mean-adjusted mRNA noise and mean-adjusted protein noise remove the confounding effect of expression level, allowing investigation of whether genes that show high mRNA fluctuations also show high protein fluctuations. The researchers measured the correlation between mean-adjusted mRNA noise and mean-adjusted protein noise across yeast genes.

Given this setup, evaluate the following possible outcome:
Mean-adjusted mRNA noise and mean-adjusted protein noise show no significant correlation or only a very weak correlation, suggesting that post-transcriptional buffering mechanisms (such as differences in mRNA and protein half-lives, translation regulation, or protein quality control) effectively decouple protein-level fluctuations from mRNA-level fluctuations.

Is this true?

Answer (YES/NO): NO